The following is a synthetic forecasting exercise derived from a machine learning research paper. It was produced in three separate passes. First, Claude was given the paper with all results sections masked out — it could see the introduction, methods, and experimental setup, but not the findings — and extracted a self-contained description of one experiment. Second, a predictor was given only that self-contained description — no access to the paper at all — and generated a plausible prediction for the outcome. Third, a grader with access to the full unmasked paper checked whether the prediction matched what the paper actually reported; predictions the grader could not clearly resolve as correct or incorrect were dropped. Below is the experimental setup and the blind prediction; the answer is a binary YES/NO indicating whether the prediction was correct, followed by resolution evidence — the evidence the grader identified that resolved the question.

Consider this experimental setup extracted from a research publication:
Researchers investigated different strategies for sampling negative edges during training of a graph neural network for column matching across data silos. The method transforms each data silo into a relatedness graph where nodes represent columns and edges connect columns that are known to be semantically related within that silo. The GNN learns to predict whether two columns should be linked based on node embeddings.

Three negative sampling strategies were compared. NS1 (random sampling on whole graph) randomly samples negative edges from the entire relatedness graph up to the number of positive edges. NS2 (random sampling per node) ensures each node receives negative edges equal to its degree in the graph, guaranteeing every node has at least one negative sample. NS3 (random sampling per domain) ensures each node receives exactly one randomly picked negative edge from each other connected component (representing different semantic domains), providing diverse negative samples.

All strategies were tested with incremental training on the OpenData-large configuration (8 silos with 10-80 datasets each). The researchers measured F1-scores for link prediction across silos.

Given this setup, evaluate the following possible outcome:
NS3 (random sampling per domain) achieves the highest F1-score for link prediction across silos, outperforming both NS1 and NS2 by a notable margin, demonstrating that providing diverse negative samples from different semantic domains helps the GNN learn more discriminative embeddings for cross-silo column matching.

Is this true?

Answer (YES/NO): YES